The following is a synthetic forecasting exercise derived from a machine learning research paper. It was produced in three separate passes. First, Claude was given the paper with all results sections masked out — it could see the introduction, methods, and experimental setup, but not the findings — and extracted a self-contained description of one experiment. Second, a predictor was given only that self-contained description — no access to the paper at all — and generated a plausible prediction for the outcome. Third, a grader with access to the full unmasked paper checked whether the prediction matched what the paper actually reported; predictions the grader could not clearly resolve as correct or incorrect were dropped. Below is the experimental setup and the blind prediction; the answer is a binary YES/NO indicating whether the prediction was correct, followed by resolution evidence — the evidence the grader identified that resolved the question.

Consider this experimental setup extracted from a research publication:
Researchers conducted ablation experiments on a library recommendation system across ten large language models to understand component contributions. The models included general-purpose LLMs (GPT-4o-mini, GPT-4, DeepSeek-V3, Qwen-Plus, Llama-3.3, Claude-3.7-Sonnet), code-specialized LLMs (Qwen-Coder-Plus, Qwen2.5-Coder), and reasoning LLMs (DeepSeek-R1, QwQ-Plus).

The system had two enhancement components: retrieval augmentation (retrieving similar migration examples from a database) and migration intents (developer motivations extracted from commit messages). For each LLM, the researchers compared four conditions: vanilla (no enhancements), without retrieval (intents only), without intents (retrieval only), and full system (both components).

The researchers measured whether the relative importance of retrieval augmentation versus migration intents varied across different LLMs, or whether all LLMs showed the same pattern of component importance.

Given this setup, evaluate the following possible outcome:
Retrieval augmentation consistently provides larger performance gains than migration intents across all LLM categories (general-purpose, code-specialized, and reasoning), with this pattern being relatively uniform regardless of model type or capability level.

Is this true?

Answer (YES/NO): NO